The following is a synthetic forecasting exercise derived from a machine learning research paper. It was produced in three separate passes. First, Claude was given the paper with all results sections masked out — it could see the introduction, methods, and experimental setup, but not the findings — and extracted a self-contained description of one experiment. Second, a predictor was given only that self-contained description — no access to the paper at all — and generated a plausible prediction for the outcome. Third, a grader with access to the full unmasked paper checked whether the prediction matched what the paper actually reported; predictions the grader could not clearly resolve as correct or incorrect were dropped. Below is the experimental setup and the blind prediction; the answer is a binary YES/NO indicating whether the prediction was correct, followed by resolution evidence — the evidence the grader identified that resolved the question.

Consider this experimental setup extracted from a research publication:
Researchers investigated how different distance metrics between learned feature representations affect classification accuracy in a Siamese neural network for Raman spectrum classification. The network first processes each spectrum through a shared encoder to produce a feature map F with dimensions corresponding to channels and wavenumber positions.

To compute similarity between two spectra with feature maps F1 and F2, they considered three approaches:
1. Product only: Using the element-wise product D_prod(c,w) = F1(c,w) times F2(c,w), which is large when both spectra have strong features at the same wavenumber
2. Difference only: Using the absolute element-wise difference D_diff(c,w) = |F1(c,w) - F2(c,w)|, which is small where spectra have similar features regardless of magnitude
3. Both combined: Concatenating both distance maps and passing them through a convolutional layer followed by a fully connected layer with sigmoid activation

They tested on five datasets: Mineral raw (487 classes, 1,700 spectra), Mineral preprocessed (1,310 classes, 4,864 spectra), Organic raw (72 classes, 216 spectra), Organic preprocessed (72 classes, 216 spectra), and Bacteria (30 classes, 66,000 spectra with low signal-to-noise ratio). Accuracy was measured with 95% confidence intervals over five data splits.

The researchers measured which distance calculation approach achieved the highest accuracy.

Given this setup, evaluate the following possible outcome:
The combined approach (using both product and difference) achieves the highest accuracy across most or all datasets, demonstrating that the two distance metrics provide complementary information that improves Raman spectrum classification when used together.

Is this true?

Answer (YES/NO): YES